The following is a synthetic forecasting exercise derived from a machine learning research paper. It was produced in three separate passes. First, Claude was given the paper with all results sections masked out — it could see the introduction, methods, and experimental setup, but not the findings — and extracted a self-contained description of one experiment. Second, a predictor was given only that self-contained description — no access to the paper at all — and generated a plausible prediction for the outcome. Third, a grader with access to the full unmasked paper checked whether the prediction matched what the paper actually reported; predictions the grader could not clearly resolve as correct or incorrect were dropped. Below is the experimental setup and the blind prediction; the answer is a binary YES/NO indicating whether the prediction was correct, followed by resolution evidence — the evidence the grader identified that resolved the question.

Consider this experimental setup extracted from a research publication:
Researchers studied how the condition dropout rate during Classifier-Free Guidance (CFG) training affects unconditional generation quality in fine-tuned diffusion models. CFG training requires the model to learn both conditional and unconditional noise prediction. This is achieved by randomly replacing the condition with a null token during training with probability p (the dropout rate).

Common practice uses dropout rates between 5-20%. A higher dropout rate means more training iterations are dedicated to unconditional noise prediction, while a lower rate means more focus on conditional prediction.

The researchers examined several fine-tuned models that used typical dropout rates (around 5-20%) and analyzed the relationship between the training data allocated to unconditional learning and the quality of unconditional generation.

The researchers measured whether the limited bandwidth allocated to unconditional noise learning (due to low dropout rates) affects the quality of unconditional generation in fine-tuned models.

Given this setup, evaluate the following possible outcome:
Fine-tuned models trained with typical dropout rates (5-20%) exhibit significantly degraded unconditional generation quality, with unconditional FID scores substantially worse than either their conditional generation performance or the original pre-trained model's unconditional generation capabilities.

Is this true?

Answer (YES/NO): NO